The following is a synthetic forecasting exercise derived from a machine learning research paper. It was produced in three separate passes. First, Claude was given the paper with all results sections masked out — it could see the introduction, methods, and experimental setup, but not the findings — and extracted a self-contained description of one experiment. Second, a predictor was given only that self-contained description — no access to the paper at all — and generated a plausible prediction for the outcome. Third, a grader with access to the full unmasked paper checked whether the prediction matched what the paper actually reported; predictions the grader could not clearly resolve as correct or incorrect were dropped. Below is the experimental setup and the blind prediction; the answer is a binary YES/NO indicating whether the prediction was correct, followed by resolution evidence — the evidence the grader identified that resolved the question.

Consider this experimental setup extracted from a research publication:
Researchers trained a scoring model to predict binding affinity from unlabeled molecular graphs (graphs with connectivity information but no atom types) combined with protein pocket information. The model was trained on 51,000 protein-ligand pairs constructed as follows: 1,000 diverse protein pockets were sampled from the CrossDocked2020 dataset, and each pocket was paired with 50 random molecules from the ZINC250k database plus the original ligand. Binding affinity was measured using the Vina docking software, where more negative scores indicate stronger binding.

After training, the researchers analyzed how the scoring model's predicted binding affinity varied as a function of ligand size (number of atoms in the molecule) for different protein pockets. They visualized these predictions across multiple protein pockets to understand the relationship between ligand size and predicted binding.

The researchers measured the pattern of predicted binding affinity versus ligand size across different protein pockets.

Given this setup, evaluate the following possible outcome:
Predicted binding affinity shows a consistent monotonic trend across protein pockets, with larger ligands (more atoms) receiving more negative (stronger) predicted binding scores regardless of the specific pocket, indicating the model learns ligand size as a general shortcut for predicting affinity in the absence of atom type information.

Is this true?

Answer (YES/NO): NO